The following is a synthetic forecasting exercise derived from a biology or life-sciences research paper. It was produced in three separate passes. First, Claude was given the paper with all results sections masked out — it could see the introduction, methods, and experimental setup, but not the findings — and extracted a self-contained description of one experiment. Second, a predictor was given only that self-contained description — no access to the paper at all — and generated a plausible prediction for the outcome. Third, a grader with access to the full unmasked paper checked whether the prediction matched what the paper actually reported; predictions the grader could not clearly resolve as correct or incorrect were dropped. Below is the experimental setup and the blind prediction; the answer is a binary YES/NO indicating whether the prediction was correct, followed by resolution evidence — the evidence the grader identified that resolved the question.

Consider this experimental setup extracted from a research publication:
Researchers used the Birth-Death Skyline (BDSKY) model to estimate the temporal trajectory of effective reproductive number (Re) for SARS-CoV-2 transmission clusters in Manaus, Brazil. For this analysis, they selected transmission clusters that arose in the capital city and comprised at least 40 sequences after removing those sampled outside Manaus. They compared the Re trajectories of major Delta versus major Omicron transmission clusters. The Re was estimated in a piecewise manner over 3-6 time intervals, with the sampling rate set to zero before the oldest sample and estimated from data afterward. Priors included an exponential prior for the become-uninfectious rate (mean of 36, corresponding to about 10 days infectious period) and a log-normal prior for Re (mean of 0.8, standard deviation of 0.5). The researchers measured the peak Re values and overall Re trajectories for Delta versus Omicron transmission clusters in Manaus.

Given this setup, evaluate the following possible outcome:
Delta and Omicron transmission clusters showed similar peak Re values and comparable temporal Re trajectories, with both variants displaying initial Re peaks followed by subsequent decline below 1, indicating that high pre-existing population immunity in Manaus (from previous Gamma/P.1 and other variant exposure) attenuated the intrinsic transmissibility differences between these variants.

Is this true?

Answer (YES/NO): NO